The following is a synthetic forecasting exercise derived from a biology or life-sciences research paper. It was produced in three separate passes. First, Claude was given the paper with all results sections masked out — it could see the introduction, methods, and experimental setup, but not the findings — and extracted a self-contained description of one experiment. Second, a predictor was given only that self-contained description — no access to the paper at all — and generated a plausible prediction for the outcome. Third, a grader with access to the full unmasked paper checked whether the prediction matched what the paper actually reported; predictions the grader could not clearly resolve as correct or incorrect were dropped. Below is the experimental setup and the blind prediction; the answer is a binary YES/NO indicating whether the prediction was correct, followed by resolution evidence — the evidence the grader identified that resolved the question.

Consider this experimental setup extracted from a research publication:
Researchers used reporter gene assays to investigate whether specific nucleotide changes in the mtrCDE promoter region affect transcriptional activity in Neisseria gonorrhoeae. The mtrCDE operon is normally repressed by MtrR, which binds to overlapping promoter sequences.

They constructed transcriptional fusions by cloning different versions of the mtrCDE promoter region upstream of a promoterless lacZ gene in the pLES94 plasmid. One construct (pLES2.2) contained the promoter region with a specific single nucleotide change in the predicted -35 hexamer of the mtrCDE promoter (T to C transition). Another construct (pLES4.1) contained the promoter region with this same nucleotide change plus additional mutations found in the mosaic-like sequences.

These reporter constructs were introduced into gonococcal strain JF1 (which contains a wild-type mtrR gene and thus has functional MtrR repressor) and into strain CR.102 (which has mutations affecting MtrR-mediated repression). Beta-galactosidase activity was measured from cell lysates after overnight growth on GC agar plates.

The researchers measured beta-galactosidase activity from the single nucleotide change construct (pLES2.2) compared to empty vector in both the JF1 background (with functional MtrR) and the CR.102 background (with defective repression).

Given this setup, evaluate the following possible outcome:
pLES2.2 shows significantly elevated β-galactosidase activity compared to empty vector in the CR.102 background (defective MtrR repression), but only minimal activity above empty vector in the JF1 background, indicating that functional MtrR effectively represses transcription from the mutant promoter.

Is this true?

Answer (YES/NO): NO